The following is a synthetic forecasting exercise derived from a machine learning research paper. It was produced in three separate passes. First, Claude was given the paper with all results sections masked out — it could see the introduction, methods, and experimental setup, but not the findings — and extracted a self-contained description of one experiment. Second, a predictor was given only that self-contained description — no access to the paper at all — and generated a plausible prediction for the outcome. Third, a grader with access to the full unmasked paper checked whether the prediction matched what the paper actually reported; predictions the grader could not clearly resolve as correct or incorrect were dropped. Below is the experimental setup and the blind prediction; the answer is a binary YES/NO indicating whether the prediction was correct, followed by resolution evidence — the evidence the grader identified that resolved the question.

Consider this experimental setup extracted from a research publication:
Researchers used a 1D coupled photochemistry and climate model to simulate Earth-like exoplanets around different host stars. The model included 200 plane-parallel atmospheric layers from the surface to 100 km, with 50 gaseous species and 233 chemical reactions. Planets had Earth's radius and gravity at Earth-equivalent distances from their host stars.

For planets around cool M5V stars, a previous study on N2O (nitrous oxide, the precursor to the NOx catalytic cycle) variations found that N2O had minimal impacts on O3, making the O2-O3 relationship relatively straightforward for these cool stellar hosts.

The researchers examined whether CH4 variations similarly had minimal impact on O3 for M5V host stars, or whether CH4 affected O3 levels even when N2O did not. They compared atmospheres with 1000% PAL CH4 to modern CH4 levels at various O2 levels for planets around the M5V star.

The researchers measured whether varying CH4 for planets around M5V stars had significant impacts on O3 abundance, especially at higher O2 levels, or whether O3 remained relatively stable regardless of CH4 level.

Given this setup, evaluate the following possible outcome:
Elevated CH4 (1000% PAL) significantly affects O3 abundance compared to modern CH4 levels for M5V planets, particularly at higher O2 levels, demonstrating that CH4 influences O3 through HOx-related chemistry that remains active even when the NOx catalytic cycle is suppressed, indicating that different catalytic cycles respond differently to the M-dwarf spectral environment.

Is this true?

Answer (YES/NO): YES